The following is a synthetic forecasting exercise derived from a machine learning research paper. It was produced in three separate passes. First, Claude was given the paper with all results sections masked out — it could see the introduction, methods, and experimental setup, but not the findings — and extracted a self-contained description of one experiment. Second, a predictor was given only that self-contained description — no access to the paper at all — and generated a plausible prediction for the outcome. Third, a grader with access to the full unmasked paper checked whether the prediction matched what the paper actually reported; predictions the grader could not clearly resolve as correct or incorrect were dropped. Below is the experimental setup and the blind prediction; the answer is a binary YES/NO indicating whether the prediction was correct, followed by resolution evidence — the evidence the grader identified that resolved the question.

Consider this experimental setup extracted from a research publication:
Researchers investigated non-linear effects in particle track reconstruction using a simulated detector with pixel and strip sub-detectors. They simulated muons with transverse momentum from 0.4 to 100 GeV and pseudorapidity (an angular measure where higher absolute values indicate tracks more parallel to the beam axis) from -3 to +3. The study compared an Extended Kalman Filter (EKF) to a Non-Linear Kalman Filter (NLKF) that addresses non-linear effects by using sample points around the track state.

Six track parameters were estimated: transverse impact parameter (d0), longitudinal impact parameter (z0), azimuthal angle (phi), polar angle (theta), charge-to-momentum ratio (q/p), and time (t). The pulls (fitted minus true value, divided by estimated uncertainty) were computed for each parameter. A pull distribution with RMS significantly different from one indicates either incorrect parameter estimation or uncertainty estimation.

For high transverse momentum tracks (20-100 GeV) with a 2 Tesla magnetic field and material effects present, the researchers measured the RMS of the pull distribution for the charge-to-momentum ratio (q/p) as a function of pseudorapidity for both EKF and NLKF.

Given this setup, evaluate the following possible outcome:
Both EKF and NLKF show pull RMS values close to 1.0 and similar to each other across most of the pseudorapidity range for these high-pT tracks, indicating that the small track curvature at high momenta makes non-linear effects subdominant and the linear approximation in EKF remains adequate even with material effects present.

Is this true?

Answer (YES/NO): NO